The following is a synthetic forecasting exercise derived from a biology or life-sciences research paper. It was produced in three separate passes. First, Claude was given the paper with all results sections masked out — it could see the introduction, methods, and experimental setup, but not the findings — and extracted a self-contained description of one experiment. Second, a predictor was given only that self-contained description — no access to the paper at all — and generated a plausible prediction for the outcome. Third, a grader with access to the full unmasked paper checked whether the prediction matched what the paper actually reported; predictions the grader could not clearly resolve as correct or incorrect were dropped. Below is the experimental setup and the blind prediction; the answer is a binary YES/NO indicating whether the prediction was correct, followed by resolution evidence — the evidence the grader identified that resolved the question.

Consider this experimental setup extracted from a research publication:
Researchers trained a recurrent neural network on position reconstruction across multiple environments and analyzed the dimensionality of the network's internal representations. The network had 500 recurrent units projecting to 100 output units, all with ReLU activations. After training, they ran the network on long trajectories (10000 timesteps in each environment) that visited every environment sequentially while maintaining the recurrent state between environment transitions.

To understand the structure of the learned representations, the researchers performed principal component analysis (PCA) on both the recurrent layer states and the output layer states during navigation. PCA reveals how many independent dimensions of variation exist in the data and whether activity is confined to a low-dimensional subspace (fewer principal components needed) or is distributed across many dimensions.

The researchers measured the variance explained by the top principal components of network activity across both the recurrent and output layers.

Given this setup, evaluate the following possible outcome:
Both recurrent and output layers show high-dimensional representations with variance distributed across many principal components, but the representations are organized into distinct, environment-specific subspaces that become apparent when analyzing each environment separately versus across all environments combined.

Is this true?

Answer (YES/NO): NO